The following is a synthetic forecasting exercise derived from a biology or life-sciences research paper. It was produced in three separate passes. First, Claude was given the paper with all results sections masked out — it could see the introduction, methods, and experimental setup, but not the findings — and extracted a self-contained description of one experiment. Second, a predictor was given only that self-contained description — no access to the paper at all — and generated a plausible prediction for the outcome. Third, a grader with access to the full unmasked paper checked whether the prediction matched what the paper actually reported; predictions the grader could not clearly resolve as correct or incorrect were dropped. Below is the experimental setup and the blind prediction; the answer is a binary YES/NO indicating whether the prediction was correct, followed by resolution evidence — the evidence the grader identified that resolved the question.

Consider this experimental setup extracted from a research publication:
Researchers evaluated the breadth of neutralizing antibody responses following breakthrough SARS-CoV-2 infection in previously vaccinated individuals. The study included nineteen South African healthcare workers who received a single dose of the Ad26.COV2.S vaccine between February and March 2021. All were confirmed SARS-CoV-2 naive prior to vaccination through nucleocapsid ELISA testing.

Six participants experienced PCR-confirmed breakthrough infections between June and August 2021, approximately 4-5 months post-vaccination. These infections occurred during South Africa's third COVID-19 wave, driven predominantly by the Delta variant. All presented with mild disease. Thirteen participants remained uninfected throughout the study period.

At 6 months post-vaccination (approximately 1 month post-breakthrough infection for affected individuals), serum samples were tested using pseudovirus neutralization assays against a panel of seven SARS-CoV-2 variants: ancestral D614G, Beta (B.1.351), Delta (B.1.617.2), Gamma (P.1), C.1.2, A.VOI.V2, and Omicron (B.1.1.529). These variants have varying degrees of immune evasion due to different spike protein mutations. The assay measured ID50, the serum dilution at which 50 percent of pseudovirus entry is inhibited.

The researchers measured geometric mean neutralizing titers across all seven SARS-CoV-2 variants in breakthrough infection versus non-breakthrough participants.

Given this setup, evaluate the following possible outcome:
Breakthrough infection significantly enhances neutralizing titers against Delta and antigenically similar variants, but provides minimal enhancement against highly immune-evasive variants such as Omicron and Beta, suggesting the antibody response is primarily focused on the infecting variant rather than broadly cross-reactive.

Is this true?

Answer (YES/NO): NO